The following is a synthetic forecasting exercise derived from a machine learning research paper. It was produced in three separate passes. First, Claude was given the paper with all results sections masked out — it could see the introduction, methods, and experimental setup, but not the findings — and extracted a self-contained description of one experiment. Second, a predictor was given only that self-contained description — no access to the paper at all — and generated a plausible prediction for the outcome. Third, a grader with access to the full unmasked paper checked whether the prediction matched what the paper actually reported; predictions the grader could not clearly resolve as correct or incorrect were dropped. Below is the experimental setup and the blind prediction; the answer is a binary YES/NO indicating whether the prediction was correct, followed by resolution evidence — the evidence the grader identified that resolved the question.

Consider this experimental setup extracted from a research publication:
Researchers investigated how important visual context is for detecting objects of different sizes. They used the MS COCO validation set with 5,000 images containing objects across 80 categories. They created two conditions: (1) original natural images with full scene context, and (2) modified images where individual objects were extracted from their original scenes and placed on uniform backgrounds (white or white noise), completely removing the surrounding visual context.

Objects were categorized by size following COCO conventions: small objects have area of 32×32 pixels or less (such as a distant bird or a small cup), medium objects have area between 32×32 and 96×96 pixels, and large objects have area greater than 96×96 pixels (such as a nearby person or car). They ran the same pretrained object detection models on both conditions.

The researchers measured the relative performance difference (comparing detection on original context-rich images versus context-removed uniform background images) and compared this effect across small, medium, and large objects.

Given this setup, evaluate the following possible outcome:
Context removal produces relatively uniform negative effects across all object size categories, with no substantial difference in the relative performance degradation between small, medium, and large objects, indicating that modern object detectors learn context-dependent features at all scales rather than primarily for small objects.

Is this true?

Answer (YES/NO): NO